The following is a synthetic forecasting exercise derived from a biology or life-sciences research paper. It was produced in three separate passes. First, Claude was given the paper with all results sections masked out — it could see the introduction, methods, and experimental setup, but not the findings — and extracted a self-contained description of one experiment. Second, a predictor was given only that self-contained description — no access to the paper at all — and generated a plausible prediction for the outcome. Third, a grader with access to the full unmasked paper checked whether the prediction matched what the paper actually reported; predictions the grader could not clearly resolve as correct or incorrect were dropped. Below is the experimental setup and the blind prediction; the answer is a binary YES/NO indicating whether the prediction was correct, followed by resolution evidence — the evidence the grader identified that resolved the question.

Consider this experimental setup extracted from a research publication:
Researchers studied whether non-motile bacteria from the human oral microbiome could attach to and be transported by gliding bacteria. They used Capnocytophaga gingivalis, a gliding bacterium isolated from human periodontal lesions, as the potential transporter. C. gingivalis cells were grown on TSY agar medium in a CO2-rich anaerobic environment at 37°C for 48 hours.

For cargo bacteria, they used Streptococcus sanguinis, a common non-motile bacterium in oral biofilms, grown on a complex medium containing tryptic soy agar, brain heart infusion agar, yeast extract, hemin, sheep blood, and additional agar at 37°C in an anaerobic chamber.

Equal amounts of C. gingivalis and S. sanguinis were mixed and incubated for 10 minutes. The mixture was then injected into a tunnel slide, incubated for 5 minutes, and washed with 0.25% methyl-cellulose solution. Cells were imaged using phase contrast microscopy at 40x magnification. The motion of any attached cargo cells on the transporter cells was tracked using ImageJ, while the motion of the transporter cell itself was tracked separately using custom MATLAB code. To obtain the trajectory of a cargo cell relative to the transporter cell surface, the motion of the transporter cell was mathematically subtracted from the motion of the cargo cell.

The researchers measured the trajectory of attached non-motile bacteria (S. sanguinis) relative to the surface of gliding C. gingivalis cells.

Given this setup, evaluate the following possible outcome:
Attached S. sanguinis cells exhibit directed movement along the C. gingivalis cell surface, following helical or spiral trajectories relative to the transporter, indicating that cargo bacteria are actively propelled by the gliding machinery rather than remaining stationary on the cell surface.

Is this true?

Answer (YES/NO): YES